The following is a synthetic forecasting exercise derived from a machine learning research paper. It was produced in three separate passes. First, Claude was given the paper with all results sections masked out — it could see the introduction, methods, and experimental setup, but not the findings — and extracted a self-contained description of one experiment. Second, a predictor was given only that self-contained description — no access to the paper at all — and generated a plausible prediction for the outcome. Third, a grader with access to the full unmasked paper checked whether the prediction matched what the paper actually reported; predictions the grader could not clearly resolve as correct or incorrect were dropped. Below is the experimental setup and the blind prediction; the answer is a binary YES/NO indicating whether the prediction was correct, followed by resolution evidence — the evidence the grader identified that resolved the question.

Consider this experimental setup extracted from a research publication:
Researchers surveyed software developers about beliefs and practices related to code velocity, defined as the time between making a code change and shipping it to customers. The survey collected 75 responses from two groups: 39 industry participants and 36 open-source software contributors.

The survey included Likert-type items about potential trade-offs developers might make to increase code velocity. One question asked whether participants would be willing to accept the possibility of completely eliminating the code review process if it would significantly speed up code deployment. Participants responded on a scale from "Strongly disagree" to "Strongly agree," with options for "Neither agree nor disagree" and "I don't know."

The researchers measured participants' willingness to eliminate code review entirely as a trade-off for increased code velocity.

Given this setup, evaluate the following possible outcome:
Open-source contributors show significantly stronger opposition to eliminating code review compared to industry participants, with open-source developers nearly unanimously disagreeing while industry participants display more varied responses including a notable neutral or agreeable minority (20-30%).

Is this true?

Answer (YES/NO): NO